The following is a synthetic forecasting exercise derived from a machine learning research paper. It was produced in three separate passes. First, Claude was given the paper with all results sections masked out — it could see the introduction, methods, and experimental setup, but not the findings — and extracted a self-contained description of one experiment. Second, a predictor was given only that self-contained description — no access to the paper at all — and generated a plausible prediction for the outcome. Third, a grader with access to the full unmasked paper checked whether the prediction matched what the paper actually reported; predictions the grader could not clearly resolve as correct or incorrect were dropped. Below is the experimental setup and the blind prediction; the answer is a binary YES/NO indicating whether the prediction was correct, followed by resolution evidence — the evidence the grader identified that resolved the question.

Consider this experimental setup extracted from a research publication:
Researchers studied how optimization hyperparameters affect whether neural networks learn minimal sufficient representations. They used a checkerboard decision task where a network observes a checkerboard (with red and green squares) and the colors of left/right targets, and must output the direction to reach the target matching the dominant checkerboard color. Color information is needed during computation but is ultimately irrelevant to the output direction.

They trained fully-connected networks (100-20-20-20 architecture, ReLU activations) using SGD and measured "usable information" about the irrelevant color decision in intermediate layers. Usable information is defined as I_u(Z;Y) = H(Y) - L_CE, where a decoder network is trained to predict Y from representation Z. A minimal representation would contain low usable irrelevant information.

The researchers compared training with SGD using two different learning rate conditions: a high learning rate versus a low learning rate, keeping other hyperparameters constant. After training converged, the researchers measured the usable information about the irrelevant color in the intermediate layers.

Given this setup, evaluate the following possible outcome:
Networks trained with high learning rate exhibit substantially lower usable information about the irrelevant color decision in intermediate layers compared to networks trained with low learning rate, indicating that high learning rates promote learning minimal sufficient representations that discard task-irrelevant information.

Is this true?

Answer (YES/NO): YES